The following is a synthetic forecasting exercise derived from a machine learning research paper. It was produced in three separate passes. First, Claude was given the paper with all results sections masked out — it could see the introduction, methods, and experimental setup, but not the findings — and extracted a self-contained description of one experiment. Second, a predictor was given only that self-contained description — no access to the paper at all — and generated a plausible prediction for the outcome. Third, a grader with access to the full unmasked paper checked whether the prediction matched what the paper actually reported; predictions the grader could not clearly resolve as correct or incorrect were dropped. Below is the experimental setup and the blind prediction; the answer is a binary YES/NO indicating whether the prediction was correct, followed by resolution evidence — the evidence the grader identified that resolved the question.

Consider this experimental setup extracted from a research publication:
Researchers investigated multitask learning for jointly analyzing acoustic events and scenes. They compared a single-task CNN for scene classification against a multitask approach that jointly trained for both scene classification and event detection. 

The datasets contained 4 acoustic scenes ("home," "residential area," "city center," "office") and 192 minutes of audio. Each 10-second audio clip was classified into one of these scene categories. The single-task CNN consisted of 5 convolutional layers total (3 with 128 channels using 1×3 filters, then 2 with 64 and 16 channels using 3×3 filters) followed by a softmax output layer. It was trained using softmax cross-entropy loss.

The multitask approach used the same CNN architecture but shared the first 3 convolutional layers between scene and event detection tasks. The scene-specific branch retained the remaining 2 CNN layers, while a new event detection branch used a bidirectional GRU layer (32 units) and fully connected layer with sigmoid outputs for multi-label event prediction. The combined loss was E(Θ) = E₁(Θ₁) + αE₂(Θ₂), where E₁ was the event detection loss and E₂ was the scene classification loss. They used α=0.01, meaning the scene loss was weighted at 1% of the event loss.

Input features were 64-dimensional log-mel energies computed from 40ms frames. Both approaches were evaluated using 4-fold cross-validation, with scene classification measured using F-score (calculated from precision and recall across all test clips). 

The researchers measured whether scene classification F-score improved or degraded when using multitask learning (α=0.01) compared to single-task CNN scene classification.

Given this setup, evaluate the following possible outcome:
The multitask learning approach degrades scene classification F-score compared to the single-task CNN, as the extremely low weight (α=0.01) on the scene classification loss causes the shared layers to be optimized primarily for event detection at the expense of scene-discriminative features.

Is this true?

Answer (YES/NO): YES